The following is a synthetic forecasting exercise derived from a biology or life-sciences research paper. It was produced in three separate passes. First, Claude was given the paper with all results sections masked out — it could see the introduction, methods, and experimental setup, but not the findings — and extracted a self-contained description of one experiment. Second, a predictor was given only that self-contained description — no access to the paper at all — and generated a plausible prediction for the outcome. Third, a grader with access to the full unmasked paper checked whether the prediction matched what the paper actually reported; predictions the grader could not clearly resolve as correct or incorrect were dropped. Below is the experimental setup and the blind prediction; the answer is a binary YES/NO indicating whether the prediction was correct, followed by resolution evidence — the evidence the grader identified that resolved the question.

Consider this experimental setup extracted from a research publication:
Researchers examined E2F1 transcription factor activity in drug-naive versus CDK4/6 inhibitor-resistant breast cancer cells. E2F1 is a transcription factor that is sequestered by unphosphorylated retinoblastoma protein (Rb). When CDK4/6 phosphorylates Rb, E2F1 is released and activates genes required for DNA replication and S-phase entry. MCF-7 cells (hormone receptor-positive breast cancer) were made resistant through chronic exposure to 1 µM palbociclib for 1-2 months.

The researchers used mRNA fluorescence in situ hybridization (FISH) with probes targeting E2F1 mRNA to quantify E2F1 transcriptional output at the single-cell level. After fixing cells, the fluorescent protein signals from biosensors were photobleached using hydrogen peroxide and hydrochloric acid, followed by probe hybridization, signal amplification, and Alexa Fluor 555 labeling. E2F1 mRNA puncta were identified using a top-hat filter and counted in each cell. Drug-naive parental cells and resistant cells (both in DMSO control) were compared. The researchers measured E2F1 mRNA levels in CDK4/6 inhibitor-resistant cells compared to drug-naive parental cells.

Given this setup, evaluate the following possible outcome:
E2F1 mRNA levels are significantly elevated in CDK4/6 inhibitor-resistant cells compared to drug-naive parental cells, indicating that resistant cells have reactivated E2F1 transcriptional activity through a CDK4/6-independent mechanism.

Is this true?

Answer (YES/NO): NO